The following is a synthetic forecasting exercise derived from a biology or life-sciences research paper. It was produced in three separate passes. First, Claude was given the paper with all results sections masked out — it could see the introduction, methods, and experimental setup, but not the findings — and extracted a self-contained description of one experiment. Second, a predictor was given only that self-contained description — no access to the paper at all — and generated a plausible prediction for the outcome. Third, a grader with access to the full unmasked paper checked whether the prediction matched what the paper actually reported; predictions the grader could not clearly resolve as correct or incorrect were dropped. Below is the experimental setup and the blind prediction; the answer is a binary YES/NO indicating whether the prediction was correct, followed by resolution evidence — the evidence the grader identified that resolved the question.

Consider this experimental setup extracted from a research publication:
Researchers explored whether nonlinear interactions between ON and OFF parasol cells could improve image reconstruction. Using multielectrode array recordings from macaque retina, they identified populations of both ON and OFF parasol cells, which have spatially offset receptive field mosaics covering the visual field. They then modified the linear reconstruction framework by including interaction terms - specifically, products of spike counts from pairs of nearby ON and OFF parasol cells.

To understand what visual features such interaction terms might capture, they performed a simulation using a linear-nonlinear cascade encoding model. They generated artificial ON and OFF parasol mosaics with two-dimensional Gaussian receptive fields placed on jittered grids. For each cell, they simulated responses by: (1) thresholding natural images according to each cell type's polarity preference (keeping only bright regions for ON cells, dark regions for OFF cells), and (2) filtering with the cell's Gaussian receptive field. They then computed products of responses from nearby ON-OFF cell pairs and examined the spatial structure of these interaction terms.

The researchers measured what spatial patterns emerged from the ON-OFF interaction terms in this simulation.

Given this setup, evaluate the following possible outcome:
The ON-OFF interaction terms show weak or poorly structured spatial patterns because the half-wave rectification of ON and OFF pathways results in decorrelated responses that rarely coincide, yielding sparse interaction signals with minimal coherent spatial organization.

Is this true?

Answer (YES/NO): NO